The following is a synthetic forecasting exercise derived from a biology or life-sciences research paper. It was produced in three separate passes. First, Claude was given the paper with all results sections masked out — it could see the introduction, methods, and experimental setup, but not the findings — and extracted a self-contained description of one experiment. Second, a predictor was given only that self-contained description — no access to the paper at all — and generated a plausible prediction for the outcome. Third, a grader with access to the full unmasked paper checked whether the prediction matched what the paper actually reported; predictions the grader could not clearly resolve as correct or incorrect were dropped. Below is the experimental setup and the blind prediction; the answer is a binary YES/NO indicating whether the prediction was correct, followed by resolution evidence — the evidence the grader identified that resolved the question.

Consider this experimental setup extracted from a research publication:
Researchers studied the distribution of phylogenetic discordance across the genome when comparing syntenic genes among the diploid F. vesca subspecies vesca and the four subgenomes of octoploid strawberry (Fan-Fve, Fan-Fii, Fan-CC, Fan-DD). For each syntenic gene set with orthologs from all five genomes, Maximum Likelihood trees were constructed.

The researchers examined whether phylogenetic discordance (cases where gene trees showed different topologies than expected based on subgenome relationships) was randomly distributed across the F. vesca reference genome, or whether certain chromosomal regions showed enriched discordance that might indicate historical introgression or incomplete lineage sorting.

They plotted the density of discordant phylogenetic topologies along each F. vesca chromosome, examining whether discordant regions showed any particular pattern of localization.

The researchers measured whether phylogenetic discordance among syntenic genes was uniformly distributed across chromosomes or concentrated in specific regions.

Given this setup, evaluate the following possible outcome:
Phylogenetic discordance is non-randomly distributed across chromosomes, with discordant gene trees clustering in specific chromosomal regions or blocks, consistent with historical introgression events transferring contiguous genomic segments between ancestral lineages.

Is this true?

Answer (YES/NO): NO